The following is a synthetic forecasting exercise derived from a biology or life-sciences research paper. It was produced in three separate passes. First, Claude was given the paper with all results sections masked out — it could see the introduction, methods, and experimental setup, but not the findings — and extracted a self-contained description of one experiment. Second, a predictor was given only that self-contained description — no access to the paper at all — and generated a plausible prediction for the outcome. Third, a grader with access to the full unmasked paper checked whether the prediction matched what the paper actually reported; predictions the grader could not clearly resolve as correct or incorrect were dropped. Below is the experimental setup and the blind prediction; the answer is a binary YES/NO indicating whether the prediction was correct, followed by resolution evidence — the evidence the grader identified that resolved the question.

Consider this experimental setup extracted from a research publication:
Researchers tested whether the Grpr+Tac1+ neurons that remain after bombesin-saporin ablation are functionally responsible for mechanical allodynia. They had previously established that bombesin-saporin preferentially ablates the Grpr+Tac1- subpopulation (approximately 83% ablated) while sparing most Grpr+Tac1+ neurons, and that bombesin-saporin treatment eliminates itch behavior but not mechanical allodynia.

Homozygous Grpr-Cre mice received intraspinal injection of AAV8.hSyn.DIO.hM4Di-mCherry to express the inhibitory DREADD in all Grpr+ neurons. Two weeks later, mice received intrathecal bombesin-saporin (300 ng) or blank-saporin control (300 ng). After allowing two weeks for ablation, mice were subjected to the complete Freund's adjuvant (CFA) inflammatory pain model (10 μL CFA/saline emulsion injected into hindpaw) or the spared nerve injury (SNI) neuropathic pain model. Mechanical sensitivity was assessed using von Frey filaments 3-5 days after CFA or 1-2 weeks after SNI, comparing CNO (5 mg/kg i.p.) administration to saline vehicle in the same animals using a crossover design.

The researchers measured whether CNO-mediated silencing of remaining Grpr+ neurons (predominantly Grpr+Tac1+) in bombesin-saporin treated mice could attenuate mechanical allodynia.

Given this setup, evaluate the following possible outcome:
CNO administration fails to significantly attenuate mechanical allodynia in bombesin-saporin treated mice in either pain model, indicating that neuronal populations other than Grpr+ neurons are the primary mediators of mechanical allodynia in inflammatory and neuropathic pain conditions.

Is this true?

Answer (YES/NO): NO